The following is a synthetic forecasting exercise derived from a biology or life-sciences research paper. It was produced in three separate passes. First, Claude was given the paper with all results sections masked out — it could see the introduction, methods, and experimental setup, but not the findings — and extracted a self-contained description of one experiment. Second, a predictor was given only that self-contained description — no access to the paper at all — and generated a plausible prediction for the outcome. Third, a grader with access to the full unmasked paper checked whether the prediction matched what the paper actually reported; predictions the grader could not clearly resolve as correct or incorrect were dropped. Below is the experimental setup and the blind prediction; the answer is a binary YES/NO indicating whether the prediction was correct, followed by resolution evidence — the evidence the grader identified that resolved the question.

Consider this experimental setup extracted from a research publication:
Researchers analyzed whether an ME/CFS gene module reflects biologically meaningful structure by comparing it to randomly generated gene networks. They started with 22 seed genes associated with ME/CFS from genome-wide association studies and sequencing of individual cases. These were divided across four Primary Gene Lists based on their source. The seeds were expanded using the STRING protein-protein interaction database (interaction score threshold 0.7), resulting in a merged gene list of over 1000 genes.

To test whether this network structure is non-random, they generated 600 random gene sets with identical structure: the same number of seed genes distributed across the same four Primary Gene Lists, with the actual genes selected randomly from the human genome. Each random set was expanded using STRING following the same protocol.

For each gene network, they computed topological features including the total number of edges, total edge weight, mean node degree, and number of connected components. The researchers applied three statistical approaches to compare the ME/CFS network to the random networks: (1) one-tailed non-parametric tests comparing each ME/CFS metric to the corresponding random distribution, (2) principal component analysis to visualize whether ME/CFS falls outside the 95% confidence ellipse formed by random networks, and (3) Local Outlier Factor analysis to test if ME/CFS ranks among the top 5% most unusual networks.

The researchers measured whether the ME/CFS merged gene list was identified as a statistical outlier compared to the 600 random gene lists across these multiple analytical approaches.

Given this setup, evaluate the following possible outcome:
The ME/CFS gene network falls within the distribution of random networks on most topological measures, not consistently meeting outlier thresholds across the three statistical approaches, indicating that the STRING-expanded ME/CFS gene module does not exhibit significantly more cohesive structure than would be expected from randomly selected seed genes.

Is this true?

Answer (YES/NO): NO